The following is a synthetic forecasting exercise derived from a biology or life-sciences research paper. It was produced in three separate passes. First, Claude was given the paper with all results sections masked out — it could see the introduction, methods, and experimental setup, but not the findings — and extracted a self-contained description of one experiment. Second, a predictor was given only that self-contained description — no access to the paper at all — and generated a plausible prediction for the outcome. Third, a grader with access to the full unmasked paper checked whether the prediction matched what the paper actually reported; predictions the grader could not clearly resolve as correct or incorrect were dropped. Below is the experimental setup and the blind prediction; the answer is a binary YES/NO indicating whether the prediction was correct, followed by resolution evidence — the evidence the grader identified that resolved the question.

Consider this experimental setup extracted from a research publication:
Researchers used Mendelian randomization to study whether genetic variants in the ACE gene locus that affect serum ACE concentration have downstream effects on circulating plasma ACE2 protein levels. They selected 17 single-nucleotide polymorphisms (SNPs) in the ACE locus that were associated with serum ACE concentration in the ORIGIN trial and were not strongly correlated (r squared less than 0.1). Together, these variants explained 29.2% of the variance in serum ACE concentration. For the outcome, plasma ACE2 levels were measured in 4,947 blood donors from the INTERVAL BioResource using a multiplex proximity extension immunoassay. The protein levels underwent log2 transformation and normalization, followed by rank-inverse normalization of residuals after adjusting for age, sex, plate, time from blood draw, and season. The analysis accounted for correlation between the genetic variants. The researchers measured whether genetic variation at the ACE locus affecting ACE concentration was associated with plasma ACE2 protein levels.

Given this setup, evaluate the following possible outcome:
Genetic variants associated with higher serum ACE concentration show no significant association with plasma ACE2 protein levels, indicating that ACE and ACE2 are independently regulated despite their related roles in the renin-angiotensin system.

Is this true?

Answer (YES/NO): YES